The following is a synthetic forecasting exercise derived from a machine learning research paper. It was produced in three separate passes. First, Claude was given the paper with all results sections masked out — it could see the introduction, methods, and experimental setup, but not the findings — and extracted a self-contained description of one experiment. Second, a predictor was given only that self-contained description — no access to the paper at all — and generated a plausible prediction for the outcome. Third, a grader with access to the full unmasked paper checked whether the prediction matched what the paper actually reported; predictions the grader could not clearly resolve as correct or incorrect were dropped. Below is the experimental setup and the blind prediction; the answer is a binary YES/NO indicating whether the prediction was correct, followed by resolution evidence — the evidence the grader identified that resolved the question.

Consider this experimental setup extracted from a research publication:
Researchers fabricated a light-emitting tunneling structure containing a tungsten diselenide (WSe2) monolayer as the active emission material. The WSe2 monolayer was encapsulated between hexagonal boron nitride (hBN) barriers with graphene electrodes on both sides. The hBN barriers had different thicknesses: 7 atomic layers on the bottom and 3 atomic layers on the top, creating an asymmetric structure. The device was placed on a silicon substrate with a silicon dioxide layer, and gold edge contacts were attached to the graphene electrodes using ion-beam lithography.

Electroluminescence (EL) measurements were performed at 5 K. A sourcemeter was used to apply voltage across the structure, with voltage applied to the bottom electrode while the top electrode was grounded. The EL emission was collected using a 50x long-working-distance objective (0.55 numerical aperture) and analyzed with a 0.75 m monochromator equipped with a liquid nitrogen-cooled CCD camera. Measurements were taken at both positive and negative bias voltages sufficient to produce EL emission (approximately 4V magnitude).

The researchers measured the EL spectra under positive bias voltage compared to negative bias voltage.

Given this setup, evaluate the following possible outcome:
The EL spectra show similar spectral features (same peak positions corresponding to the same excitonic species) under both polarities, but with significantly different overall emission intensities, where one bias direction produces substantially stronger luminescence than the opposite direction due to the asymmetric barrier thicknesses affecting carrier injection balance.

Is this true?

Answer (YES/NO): NO